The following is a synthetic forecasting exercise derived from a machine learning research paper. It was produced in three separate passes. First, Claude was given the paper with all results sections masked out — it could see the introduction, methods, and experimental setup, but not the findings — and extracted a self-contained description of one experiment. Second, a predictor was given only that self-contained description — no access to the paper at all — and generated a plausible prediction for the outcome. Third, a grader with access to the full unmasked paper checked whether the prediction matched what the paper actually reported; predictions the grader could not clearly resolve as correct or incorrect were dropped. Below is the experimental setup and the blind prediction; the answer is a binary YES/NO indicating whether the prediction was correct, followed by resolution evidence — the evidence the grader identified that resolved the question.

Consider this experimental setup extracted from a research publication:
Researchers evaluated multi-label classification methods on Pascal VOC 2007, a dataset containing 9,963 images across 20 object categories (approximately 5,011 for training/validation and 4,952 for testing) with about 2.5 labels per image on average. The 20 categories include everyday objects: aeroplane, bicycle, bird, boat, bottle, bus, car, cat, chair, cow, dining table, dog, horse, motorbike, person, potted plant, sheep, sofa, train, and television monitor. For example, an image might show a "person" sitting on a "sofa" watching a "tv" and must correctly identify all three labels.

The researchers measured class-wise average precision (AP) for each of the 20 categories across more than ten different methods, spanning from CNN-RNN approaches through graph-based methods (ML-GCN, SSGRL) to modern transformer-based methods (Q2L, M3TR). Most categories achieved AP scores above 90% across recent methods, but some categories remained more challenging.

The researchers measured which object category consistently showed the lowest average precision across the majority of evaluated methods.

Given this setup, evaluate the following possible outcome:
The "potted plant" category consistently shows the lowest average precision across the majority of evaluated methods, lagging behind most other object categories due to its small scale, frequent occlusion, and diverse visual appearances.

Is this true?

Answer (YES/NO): NO